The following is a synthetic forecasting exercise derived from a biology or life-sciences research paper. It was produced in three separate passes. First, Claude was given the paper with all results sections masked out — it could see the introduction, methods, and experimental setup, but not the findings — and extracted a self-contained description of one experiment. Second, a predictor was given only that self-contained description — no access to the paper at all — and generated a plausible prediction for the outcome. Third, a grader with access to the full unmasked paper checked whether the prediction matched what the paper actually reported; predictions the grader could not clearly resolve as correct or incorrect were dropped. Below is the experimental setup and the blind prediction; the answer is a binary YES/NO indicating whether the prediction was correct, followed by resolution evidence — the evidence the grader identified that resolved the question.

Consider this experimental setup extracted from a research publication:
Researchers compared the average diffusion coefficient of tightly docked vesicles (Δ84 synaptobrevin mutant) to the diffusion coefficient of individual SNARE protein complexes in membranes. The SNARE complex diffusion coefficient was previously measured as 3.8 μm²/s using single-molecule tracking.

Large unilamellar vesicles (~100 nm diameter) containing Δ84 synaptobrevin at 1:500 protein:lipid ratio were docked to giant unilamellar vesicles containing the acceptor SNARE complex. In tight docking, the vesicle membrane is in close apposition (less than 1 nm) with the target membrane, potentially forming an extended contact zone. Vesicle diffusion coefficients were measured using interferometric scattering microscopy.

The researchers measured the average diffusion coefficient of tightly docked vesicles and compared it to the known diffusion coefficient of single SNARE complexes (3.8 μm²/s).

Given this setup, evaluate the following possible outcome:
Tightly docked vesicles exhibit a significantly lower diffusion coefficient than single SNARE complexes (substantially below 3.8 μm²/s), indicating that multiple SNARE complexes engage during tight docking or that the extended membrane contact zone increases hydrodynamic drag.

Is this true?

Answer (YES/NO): YES